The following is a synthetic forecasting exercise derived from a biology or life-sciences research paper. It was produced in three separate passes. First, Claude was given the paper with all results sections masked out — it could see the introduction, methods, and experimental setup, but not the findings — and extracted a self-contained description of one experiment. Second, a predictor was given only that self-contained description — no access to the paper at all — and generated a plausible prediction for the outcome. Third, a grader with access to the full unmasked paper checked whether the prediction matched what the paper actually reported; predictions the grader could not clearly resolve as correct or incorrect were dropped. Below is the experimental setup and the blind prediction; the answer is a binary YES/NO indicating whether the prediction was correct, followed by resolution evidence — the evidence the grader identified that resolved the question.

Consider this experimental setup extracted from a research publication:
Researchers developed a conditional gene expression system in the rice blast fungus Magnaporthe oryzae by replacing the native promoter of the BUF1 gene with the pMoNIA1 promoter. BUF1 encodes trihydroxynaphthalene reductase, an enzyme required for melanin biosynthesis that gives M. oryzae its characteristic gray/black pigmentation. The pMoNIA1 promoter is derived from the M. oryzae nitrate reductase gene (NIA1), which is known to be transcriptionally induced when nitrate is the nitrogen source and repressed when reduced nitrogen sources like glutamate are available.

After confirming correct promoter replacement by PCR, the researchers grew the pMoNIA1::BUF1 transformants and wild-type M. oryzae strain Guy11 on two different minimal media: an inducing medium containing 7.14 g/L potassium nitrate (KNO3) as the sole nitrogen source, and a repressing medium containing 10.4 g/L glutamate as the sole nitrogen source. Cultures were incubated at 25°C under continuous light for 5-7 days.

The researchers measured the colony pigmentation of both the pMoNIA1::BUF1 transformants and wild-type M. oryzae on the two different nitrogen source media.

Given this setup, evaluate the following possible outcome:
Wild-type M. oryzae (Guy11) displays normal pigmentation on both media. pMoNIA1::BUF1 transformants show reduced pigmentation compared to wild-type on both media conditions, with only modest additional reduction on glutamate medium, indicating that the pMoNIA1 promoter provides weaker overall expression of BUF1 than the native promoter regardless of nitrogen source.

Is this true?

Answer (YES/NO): NO